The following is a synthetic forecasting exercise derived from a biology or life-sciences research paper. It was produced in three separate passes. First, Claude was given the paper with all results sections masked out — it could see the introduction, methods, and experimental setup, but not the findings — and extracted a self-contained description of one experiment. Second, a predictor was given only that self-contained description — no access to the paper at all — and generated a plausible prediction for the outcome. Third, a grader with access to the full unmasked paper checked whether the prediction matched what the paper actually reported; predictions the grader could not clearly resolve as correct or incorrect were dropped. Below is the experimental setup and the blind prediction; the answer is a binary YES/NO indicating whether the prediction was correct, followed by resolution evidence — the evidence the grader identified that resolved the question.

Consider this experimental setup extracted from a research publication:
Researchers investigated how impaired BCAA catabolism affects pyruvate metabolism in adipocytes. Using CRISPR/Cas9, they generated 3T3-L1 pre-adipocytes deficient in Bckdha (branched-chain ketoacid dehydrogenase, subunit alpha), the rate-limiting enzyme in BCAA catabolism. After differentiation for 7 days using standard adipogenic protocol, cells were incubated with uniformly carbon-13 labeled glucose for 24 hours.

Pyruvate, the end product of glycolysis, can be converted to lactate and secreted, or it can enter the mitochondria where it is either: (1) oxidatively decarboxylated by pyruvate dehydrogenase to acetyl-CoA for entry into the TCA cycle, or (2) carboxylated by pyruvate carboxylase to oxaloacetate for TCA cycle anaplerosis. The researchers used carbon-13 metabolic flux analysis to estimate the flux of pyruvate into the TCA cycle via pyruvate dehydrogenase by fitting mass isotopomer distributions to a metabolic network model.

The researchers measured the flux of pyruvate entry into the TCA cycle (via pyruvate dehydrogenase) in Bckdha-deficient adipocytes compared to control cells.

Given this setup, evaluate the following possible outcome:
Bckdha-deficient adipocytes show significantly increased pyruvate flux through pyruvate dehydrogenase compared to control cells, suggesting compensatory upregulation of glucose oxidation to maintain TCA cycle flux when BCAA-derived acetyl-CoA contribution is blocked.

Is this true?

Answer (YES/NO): YES